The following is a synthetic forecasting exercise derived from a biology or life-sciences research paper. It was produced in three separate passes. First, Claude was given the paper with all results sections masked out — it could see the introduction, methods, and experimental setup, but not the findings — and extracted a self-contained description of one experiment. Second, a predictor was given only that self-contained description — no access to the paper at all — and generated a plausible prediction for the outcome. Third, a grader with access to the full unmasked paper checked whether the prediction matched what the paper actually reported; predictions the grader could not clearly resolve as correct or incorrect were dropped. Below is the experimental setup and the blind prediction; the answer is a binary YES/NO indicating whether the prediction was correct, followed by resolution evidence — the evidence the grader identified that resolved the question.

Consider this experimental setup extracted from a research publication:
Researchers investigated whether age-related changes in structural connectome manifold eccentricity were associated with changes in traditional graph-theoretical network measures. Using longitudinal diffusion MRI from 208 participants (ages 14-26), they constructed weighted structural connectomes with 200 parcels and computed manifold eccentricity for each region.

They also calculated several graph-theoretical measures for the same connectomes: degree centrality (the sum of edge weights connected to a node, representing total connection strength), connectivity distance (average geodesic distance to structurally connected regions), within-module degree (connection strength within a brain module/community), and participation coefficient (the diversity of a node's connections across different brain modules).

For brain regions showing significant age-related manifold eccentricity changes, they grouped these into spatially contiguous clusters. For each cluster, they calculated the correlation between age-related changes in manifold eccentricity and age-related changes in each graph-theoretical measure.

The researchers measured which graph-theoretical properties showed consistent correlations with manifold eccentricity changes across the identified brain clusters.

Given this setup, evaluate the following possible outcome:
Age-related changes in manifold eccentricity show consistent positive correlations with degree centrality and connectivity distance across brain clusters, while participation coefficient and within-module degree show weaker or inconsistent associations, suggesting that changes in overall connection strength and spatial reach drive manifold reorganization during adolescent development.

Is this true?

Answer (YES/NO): NO